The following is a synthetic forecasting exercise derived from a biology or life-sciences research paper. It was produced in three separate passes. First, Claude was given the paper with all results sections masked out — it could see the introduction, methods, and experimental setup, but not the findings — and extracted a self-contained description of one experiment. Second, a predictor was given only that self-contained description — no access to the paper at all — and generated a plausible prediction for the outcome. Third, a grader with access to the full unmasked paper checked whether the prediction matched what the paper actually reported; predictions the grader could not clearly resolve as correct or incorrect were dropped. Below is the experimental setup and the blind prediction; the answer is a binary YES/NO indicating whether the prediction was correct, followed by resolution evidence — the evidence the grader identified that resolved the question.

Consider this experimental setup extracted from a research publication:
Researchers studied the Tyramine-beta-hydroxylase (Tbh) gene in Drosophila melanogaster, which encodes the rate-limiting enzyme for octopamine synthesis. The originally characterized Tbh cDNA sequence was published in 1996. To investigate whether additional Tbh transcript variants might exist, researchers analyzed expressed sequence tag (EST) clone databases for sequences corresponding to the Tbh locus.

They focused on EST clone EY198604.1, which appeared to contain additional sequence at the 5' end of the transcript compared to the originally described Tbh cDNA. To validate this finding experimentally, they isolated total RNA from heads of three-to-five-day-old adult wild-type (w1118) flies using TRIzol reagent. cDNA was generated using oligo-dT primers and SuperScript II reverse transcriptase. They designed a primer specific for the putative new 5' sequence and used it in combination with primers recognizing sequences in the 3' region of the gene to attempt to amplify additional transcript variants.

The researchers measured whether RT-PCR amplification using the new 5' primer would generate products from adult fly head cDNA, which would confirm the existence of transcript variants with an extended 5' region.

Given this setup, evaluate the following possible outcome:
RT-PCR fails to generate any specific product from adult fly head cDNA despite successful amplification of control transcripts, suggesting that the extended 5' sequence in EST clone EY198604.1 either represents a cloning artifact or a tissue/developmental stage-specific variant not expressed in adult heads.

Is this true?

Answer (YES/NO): NO